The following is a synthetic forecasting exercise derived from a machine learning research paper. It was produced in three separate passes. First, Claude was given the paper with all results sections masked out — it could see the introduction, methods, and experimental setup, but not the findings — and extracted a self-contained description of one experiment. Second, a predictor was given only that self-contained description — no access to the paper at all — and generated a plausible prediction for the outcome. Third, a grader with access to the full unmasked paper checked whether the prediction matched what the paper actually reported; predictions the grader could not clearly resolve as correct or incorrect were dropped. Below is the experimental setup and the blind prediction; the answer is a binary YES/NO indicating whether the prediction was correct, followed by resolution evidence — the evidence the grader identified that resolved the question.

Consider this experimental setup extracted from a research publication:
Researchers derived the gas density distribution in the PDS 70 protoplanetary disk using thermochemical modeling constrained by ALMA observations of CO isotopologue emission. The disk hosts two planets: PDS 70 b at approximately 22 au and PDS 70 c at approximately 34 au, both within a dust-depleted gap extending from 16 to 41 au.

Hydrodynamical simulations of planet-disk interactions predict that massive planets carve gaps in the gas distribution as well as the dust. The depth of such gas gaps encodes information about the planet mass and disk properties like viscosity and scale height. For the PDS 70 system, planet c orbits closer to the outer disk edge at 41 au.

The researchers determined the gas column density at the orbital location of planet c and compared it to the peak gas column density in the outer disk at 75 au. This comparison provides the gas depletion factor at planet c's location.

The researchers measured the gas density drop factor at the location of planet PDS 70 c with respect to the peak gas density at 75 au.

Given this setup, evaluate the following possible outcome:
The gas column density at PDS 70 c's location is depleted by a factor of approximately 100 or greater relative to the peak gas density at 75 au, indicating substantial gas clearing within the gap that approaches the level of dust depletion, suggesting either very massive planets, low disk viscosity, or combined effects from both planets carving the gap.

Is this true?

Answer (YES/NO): NO